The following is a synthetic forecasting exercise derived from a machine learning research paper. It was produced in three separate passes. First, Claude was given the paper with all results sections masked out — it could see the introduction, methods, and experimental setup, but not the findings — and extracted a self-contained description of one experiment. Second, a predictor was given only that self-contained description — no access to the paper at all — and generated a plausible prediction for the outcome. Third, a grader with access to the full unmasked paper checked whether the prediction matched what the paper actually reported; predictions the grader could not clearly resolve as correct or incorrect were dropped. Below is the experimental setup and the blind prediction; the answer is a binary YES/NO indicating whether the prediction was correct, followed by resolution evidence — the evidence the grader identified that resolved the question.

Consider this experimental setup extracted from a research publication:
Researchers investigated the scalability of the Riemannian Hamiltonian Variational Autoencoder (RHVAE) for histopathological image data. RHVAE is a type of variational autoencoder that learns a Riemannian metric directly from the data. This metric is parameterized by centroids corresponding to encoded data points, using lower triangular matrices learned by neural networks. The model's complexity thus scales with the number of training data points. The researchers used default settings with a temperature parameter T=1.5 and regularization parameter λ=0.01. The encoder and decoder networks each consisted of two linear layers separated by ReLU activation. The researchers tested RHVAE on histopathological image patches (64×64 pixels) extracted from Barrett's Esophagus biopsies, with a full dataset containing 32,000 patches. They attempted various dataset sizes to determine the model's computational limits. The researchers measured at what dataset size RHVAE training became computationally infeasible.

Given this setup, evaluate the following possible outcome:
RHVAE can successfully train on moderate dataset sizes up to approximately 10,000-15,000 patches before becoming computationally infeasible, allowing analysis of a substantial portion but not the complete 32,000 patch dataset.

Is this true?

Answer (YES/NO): NO